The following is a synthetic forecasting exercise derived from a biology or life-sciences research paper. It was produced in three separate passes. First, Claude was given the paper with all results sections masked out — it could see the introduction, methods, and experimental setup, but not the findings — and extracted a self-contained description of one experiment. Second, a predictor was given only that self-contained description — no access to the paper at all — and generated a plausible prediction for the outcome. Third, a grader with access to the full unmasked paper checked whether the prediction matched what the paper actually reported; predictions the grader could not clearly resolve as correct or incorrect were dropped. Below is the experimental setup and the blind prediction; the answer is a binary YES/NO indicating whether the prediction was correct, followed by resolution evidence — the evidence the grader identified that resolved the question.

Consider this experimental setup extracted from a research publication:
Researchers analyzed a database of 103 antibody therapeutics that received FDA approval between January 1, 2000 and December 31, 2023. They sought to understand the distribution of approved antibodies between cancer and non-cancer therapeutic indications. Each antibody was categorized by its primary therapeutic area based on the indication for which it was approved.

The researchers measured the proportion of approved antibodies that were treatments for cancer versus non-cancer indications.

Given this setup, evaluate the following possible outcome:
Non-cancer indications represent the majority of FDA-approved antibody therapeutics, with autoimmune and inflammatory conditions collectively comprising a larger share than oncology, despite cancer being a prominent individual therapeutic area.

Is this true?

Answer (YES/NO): NO